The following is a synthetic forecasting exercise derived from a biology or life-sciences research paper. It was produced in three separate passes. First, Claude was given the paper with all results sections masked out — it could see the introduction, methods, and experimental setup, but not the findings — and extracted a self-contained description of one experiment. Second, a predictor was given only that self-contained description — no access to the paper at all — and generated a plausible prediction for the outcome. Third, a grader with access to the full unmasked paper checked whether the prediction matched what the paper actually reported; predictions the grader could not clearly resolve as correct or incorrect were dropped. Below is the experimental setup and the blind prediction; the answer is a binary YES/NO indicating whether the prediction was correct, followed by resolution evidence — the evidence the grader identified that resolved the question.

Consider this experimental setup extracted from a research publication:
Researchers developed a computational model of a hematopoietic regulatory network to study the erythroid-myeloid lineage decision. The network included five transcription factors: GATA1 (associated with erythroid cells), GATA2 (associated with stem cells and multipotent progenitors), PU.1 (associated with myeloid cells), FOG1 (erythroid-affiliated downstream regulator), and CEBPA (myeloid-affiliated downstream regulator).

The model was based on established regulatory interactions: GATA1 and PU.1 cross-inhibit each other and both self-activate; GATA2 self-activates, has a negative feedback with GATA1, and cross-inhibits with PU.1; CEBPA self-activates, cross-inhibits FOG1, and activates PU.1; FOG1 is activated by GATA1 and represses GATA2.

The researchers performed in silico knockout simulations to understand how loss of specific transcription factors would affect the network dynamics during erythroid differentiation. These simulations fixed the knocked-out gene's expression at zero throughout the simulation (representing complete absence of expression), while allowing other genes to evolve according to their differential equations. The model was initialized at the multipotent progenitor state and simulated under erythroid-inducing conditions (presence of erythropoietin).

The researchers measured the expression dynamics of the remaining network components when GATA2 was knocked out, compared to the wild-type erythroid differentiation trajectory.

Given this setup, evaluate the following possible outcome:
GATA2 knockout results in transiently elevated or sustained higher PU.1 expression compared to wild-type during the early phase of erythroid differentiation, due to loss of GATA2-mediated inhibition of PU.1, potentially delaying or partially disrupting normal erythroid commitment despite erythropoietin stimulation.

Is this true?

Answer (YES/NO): YES